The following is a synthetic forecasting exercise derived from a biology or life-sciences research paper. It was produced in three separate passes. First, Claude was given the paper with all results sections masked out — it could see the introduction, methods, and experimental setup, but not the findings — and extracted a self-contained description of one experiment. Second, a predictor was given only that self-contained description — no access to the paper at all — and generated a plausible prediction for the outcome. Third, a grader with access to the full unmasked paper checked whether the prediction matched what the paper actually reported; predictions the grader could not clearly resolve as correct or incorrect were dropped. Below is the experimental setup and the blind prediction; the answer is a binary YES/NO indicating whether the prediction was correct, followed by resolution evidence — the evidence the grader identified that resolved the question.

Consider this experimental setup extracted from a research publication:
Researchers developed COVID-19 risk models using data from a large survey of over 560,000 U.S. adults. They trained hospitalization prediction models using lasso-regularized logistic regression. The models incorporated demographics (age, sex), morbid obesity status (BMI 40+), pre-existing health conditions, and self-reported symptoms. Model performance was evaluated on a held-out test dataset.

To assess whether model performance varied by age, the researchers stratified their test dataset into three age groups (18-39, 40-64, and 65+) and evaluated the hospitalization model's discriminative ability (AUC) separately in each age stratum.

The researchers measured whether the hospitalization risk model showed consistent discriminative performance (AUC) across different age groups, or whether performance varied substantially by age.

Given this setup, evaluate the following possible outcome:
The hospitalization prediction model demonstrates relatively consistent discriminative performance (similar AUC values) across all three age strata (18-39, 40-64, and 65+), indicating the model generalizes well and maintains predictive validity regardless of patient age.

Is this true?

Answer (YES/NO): YES